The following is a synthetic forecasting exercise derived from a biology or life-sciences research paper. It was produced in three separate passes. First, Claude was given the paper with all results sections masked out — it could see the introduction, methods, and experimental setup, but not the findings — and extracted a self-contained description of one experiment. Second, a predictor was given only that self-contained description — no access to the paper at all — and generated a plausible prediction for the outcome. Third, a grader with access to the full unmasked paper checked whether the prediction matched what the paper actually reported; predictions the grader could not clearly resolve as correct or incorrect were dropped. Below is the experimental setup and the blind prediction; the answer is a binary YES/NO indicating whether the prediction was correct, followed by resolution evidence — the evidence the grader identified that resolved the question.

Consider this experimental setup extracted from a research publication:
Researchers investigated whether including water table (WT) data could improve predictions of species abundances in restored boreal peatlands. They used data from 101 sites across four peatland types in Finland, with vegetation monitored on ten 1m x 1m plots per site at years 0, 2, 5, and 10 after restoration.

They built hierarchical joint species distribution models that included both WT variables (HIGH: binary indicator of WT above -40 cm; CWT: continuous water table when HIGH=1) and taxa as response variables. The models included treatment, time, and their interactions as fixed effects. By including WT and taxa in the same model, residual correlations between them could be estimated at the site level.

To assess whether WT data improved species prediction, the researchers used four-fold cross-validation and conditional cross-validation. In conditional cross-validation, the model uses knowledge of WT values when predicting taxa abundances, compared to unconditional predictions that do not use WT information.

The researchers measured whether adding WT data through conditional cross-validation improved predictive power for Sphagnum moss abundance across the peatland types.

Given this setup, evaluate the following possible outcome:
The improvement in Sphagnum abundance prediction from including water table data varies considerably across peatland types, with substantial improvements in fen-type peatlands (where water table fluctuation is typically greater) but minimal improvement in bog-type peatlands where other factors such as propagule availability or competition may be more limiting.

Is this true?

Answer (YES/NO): NO